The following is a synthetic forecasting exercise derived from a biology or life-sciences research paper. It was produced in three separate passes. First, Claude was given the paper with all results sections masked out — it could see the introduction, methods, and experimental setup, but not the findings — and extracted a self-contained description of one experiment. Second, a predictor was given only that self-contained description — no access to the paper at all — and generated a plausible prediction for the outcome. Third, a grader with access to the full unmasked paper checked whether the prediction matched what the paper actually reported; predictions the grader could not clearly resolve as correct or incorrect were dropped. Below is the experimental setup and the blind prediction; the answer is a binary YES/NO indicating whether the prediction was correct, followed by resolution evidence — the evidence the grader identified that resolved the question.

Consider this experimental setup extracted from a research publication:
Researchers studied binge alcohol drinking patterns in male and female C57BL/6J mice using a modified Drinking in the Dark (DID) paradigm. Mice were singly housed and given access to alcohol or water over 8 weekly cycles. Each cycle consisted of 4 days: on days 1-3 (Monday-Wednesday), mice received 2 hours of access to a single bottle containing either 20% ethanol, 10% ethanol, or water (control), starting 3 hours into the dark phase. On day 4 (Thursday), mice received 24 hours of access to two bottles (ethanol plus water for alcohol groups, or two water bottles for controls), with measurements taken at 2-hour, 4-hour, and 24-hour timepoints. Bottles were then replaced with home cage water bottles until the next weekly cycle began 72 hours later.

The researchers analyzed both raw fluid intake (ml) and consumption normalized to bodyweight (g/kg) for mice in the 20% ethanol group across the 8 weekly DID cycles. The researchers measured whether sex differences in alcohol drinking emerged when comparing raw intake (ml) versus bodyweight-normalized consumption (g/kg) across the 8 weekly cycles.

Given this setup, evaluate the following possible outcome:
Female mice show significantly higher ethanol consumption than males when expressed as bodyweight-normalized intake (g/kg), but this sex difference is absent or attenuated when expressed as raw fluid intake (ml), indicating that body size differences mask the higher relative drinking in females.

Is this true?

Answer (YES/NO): NO